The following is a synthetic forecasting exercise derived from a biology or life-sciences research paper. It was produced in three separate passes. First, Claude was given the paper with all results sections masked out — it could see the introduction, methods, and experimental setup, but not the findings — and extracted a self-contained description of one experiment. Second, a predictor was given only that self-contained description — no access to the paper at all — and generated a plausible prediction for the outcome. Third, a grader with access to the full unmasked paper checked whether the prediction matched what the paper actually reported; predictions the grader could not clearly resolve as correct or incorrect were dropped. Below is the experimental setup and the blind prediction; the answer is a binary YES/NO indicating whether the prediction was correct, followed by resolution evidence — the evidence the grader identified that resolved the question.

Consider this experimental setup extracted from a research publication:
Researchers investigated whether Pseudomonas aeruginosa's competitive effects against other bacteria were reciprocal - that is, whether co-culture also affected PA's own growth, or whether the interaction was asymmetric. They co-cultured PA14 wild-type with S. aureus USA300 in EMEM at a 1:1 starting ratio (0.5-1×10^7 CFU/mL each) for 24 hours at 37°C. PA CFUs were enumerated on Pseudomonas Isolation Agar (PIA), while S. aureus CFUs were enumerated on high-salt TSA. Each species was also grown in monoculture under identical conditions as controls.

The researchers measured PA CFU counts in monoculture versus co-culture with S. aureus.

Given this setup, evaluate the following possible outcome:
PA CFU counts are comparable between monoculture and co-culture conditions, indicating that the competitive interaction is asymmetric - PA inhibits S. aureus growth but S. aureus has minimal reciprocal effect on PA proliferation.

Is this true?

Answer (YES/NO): NO